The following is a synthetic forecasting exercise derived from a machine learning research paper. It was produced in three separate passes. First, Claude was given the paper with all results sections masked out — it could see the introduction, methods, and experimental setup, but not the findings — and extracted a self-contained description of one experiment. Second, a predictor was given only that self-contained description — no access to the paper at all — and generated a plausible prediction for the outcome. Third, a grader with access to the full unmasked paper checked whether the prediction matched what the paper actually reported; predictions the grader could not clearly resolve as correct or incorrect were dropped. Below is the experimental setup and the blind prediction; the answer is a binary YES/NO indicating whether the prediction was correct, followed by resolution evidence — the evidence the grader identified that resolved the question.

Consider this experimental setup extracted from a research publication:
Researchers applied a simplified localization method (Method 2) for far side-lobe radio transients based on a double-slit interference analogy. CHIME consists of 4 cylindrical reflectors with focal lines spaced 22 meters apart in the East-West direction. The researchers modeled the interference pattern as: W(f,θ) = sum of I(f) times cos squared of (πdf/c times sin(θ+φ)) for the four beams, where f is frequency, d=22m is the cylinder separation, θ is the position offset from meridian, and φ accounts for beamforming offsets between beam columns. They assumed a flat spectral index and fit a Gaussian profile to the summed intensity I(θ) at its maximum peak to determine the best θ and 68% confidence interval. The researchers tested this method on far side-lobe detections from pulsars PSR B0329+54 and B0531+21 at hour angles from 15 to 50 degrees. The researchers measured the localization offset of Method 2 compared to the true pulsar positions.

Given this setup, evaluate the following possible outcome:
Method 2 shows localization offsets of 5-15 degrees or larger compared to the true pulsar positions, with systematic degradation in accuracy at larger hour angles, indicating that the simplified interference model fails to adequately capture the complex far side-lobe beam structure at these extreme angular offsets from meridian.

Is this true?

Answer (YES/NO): NO